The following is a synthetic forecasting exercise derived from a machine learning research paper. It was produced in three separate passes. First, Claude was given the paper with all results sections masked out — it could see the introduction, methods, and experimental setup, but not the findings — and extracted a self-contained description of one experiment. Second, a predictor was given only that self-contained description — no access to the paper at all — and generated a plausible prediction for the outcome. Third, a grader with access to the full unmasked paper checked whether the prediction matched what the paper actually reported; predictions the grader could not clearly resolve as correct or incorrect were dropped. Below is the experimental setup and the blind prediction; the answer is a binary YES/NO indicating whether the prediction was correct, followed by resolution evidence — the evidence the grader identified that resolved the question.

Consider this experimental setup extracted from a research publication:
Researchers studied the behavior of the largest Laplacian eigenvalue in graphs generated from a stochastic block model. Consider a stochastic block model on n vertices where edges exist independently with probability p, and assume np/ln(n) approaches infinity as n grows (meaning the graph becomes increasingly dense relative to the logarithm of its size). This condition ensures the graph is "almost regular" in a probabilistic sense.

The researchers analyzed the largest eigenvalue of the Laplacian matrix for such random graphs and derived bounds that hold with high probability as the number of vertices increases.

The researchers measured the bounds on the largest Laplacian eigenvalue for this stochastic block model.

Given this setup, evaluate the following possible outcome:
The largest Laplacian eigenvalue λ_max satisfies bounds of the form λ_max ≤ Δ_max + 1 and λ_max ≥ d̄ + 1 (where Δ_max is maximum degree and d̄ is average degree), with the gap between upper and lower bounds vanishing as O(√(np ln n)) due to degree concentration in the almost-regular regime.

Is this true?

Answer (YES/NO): NO